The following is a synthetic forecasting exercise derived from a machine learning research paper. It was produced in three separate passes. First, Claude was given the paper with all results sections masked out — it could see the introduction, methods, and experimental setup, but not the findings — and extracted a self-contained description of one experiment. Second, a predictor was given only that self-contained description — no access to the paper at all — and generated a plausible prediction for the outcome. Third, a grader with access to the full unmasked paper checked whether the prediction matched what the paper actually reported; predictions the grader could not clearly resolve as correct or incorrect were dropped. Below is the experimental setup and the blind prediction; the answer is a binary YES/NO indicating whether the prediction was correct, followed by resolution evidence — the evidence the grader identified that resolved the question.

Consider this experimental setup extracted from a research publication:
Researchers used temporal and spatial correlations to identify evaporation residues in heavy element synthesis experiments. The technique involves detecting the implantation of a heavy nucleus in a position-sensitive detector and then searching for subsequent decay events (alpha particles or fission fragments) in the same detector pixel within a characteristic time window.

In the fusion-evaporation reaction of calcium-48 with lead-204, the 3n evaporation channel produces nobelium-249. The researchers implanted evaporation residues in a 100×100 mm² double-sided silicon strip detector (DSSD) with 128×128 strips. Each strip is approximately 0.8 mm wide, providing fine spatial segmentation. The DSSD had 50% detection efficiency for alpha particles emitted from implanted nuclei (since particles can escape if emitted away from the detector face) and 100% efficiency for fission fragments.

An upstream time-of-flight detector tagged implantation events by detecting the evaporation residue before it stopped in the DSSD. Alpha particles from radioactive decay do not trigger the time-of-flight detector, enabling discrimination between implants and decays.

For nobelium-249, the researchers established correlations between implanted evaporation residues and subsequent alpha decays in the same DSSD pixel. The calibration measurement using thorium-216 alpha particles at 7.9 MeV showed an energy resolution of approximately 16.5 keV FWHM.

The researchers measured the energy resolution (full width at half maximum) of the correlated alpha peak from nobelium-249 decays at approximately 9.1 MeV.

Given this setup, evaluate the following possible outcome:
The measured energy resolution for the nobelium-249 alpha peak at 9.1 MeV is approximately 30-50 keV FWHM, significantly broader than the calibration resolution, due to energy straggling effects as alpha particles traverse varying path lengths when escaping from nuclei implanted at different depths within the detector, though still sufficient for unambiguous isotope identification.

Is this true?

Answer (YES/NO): NO